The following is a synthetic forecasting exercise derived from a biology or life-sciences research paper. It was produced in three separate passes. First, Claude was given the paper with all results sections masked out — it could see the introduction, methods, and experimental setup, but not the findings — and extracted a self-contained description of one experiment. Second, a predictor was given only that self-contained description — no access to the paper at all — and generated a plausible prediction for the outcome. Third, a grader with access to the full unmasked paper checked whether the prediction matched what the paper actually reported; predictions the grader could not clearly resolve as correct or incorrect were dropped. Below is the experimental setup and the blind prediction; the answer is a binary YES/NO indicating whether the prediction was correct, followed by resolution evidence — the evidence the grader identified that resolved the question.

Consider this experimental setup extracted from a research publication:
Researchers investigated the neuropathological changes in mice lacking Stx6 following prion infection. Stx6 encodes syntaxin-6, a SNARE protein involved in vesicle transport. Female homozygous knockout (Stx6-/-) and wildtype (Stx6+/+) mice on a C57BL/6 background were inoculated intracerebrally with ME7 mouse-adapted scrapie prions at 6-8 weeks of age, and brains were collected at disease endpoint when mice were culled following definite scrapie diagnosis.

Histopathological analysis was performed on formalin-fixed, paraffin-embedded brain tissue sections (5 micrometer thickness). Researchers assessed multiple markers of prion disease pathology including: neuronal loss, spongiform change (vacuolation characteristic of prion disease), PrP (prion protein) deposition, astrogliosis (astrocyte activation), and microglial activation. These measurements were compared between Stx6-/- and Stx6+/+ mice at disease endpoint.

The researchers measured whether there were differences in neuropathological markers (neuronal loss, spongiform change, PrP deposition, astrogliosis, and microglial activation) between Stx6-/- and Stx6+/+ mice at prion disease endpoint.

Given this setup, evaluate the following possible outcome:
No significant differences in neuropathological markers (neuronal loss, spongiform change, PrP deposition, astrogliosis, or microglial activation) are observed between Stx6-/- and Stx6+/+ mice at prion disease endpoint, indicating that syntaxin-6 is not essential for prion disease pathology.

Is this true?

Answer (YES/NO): NO